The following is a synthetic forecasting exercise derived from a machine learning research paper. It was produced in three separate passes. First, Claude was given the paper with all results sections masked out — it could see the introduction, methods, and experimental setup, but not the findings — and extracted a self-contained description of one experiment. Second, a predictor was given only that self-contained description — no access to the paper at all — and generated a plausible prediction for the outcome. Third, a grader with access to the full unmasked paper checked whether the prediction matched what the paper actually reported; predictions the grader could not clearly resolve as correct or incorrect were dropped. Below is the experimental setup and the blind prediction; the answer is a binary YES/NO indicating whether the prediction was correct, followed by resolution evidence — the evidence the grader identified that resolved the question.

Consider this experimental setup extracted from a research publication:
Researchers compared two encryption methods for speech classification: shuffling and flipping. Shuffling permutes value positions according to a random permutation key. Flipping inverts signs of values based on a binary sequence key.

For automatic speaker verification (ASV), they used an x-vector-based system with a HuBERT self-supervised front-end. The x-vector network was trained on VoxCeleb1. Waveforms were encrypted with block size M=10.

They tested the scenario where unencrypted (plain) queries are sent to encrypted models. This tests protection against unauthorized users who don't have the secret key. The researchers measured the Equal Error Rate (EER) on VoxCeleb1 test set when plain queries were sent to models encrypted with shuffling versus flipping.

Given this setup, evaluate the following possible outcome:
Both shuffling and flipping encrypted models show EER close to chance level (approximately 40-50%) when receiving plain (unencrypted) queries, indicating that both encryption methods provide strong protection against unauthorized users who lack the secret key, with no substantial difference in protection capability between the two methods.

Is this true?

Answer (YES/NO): YES